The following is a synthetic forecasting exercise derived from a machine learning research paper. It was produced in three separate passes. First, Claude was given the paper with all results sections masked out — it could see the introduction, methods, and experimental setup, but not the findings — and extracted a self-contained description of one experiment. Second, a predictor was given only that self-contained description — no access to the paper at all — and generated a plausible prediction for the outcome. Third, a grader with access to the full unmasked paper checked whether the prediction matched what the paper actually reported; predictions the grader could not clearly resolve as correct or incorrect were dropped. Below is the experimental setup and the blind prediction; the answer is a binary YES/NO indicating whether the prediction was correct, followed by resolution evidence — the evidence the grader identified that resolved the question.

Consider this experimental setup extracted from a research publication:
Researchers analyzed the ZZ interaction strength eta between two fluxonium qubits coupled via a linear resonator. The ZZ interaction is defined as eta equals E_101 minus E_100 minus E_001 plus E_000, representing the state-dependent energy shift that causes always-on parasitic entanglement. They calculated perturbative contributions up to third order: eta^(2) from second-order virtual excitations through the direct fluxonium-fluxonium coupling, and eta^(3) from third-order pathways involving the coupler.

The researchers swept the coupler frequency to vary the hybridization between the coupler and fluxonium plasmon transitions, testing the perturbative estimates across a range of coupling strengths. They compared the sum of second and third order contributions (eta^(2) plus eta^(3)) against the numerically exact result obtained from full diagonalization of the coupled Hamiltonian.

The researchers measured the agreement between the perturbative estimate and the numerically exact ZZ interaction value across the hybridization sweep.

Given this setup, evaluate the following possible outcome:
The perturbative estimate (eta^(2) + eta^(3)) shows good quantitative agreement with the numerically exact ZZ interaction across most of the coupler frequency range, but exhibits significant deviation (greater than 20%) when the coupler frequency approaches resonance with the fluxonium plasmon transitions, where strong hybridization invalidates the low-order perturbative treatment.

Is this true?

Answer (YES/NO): NO